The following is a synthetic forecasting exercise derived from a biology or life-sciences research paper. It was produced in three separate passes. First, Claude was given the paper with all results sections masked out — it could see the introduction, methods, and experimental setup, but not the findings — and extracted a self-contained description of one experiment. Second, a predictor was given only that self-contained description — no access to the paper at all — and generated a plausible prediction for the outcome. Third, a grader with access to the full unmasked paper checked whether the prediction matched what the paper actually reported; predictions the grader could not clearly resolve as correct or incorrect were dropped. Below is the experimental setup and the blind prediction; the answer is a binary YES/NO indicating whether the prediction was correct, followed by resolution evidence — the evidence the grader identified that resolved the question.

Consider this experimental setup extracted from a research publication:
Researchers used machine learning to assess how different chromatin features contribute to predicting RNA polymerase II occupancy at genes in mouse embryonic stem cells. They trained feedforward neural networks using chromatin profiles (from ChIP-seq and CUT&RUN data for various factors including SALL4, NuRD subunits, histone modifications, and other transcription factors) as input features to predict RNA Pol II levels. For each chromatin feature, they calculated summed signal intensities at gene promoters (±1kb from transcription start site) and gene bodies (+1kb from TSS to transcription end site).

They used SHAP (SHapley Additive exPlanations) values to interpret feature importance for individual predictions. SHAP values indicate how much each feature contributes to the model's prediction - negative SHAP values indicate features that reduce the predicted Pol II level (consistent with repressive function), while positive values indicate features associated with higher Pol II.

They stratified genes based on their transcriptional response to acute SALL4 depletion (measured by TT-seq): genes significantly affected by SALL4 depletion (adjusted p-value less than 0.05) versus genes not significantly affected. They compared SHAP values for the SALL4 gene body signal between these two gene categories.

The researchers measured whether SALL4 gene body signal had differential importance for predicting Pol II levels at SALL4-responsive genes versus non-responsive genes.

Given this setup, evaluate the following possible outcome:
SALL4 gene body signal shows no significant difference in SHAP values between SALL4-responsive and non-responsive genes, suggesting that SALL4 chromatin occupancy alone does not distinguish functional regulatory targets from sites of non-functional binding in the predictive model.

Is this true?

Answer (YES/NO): NO